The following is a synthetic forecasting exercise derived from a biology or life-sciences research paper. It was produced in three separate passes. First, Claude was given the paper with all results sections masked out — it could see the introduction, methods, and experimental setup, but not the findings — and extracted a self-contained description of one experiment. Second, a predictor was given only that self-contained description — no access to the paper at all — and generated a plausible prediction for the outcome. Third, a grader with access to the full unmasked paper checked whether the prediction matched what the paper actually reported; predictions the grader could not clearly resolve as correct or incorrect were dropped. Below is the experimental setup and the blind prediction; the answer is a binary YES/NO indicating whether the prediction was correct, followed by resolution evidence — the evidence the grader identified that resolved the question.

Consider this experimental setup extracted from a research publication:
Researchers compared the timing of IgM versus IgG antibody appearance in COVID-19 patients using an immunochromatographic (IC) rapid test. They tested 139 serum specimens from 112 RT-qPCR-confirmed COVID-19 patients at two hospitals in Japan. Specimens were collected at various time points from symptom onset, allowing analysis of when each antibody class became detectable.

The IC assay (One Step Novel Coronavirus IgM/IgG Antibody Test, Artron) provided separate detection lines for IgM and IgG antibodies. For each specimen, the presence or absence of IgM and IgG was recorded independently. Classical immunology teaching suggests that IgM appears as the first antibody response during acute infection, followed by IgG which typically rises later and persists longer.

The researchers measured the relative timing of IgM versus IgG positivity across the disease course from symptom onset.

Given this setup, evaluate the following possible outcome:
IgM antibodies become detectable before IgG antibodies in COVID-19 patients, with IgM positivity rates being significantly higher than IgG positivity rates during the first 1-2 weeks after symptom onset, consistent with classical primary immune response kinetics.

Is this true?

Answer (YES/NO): YES